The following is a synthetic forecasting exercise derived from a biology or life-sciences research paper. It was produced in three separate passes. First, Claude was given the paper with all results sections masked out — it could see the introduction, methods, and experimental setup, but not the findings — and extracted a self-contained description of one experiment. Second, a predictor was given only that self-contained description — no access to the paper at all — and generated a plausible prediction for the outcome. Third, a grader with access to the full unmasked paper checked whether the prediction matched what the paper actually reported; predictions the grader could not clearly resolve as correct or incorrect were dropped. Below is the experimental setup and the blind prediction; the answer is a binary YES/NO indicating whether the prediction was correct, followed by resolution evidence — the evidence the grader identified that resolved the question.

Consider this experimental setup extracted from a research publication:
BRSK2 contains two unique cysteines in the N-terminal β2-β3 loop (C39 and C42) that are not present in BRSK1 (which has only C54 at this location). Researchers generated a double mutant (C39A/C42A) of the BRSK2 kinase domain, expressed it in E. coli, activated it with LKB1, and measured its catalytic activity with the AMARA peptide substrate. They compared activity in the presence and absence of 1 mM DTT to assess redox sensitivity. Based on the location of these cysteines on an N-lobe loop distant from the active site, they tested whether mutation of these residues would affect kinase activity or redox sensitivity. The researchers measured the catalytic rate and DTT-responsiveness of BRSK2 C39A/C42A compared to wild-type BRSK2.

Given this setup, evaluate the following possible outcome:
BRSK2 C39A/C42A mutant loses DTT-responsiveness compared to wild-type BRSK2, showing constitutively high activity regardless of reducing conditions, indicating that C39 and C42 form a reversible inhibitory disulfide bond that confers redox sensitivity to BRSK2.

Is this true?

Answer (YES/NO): NO